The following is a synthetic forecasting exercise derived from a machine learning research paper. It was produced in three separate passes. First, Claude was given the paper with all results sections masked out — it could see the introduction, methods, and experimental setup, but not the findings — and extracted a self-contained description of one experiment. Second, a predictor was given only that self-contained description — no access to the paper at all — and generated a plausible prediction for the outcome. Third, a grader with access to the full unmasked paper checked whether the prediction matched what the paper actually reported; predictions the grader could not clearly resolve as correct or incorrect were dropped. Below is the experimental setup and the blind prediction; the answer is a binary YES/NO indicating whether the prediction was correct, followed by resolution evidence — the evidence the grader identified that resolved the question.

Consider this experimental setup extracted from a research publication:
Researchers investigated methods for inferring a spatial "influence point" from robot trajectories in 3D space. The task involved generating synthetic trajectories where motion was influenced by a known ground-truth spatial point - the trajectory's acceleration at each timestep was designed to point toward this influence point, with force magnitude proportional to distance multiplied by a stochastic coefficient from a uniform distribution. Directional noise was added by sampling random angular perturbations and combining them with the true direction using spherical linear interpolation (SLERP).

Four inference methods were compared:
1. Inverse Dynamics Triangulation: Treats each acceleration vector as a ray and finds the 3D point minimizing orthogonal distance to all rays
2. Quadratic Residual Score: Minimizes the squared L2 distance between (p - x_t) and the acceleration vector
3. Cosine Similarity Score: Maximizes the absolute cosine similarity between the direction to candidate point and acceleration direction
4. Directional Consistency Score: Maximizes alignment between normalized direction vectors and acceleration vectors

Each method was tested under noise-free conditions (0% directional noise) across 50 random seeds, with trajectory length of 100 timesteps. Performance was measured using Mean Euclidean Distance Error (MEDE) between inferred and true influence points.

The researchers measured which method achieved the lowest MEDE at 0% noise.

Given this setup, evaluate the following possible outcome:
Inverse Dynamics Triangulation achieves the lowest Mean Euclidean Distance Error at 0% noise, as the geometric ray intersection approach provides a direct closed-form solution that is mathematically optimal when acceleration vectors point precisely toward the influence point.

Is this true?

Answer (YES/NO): YES